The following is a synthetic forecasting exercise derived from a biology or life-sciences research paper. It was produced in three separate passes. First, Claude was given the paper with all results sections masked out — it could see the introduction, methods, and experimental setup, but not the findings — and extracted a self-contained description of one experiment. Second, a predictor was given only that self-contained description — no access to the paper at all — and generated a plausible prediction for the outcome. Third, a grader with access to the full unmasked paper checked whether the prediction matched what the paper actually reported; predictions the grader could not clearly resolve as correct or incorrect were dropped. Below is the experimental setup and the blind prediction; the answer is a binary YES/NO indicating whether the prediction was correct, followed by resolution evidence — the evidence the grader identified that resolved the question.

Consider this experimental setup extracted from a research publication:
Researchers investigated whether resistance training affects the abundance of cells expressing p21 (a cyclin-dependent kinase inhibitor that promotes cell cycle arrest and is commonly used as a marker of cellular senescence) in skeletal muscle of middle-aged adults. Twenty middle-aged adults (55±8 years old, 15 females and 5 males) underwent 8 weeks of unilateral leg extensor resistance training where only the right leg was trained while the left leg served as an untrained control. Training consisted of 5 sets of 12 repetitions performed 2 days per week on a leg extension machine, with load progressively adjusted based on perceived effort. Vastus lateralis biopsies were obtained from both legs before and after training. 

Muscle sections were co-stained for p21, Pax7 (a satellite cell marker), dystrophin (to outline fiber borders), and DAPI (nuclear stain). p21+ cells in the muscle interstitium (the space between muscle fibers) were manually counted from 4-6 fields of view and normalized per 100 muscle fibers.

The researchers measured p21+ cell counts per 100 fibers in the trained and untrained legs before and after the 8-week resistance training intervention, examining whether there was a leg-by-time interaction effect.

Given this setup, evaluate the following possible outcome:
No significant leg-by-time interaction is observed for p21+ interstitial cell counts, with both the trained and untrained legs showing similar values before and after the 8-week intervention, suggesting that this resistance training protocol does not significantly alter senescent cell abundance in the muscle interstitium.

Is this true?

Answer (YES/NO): YES